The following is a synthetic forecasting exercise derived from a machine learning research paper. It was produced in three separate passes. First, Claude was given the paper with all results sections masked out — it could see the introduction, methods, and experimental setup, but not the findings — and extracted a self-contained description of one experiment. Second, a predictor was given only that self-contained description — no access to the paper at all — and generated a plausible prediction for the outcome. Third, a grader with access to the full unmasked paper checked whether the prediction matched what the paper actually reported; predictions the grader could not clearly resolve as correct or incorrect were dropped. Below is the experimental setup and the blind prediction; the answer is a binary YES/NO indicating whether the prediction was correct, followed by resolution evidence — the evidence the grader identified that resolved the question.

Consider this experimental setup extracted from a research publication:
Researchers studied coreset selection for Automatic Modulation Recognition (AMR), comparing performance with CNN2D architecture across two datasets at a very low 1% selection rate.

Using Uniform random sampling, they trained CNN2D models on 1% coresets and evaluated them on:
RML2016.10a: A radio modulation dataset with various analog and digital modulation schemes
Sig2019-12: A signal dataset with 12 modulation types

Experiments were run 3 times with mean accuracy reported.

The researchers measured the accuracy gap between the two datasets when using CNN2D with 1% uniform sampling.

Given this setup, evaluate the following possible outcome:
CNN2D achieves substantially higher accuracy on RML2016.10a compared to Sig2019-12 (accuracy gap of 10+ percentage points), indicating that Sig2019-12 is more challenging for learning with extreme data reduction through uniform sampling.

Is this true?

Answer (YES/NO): YES